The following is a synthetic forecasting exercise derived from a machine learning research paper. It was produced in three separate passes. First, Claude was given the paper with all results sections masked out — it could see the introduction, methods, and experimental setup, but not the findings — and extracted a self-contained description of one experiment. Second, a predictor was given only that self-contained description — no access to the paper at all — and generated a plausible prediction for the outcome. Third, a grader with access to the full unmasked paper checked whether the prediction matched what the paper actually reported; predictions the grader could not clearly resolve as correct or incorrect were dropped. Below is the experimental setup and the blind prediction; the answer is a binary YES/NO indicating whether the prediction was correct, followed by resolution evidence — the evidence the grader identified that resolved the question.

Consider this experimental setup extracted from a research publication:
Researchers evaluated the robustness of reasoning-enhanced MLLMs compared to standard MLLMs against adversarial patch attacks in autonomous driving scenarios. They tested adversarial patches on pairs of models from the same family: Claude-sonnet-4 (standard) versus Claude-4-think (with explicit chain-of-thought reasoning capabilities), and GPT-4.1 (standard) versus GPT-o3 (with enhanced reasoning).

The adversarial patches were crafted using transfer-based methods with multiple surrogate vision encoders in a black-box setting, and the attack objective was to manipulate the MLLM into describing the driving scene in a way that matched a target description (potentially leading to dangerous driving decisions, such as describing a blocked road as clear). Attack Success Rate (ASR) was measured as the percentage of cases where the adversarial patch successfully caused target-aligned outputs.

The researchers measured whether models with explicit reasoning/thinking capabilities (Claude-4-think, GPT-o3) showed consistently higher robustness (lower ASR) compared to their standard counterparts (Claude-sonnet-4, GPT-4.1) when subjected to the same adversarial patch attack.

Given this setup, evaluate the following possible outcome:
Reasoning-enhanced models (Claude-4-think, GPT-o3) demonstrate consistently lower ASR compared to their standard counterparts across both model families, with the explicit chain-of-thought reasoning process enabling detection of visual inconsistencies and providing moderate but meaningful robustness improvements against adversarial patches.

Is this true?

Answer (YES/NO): YES